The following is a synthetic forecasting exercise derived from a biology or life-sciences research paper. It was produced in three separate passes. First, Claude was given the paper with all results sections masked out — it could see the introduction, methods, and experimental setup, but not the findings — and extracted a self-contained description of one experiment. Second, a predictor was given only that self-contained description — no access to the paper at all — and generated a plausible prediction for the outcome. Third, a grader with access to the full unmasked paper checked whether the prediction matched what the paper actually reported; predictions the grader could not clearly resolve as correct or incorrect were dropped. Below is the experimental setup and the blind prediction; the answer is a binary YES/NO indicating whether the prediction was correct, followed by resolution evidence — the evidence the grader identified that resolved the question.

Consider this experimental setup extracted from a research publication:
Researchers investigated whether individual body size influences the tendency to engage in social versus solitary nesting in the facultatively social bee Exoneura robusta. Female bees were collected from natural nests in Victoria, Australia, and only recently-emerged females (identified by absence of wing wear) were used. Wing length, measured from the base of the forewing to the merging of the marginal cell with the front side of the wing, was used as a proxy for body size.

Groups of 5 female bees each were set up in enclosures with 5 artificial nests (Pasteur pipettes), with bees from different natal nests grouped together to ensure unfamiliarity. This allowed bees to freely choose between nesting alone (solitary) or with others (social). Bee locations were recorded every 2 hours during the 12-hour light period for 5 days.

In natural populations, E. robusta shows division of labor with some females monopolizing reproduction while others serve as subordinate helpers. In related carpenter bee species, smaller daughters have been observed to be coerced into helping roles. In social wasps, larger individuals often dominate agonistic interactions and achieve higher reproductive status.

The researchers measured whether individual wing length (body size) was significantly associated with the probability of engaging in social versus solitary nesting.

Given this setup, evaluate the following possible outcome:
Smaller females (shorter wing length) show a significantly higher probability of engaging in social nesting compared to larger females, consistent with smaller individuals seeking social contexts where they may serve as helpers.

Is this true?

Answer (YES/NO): NO